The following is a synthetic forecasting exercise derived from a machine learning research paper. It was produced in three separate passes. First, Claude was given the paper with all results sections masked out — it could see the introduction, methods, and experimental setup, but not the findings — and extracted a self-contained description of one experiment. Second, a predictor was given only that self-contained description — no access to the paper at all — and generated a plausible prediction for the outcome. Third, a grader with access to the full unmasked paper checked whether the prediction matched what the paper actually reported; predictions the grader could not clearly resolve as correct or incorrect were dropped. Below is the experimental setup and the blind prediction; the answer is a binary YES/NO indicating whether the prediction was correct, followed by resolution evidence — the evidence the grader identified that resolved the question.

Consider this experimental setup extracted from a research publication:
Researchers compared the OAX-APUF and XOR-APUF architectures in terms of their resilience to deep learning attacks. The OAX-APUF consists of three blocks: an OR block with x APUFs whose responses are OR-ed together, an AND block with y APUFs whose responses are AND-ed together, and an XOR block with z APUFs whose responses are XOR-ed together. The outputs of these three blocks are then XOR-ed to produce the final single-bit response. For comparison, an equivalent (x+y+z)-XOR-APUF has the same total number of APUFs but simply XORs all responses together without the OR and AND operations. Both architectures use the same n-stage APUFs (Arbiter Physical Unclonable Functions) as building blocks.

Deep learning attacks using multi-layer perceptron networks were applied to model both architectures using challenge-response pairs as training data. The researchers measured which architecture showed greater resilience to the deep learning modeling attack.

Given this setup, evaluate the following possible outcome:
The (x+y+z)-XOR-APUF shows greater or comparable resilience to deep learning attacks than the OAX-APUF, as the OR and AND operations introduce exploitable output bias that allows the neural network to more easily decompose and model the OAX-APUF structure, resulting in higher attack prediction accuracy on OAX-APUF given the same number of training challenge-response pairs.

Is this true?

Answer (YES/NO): YES